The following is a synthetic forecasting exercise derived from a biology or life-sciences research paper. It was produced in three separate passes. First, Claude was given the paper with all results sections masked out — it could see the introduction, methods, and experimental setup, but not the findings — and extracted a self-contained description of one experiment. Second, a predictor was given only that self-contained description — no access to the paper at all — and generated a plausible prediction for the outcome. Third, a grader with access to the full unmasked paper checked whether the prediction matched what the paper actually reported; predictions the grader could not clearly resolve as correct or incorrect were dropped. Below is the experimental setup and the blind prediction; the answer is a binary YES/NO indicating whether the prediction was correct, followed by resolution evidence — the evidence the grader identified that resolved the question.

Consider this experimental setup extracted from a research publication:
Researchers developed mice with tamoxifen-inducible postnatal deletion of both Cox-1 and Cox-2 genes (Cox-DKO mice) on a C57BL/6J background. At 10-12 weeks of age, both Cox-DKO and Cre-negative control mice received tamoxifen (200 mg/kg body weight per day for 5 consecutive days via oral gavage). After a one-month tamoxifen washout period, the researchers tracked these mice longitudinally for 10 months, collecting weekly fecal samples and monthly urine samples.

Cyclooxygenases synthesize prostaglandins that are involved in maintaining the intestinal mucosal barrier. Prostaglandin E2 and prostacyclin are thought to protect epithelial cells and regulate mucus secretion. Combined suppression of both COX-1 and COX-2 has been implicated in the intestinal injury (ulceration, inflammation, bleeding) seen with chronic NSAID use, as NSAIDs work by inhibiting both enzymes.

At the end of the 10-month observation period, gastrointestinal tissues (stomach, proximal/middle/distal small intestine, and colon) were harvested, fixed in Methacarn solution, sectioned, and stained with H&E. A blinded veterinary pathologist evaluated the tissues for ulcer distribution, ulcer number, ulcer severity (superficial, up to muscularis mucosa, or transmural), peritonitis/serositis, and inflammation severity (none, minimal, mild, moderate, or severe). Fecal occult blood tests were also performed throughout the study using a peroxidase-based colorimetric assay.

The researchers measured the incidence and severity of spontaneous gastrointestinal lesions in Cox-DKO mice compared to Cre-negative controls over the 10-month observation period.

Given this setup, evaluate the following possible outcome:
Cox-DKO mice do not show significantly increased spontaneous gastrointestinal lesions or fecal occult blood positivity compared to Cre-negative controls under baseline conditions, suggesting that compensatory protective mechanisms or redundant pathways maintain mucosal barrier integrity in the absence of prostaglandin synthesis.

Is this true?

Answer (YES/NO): YES